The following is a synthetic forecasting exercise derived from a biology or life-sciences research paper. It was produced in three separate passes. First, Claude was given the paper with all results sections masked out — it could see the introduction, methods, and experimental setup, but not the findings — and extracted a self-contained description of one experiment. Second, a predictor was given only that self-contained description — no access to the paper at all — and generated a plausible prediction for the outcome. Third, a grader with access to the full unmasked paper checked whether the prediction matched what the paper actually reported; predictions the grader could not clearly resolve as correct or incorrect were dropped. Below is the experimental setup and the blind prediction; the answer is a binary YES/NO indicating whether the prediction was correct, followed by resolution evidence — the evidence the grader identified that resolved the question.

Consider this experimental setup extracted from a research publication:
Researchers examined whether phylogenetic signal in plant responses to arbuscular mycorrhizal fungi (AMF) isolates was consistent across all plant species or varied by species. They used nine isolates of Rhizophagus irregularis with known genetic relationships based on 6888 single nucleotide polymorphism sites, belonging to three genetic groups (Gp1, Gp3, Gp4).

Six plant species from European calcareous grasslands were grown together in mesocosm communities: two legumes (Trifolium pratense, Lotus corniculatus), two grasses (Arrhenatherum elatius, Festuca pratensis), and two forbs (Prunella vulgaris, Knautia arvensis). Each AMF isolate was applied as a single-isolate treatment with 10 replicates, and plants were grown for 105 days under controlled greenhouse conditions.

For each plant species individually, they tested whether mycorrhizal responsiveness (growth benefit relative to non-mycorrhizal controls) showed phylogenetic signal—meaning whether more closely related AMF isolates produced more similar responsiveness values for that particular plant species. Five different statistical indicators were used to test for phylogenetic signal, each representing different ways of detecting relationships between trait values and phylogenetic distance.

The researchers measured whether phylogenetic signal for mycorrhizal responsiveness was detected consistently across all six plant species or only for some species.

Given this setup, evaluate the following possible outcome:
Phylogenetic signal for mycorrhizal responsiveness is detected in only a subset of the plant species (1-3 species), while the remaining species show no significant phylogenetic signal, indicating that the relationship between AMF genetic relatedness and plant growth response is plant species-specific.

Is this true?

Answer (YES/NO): YES